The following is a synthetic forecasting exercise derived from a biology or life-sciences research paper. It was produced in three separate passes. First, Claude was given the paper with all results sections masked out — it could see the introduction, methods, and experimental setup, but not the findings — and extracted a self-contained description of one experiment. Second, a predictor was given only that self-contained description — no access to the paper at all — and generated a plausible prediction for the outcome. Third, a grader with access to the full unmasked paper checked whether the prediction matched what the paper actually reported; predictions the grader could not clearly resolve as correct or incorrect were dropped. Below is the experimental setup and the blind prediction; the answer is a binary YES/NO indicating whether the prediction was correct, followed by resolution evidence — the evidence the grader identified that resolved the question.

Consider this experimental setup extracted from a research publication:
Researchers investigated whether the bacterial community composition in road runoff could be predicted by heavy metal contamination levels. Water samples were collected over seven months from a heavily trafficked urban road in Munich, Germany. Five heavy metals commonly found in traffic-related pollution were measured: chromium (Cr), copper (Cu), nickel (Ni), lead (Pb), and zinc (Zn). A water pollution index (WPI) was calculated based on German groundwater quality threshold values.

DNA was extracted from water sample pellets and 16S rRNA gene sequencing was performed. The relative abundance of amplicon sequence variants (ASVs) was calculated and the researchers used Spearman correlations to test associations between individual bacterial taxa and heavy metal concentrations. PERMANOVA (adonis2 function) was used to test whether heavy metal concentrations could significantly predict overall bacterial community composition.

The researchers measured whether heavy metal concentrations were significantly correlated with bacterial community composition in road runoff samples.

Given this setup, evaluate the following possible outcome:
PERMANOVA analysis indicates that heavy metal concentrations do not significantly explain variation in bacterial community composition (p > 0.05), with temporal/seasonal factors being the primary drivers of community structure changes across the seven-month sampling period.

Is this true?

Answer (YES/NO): NO